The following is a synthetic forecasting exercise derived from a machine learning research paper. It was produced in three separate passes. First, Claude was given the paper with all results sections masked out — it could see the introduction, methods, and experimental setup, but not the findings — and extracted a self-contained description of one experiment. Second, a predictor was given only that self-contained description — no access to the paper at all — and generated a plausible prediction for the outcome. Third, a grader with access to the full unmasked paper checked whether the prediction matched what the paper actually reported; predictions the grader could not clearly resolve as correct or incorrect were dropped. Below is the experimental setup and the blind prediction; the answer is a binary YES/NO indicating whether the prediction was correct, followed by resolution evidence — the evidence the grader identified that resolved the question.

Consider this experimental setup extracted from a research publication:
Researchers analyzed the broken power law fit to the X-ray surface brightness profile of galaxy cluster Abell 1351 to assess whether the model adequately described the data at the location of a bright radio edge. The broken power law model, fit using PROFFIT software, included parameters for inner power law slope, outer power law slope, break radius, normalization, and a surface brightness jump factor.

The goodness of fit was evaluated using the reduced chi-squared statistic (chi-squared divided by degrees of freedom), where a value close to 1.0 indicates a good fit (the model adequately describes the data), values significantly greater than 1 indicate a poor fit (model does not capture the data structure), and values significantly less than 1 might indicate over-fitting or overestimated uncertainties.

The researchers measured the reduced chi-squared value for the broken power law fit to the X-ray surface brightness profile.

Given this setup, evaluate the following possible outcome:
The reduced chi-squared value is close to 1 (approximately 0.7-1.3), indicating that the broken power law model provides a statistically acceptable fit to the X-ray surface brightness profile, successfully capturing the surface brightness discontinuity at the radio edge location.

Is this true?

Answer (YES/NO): YES